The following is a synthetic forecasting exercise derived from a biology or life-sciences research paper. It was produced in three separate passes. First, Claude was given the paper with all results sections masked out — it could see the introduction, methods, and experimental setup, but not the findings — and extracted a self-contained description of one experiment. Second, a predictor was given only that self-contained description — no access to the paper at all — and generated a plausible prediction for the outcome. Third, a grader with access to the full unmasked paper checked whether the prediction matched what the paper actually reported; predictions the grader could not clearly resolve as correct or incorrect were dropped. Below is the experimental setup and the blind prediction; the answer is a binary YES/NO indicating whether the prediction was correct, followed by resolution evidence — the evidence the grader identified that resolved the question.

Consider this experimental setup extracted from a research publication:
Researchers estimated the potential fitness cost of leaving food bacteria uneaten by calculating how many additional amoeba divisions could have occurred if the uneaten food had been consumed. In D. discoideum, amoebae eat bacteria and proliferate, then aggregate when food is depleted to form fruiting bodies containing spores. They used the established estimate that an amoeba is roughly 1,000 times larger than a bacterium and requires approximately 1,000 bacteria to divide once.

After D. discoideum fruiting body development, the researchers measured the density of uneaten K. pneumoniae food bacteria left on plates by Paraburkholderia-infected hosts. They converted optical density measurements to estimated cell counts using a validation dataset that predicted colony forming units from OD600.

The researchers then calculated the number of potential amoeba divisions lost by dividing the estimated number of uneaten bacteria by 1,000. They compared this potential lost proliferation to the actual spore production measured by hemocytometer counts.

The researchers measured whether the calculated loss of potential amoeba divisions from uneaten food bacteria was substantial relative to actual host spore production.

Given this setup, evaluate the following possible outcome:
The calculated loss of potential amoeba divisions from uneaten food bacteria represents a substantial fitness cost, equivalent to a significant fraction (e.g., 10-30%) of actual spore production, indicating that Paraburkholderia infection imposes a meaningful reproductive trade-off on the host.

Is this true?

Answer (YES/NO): NO